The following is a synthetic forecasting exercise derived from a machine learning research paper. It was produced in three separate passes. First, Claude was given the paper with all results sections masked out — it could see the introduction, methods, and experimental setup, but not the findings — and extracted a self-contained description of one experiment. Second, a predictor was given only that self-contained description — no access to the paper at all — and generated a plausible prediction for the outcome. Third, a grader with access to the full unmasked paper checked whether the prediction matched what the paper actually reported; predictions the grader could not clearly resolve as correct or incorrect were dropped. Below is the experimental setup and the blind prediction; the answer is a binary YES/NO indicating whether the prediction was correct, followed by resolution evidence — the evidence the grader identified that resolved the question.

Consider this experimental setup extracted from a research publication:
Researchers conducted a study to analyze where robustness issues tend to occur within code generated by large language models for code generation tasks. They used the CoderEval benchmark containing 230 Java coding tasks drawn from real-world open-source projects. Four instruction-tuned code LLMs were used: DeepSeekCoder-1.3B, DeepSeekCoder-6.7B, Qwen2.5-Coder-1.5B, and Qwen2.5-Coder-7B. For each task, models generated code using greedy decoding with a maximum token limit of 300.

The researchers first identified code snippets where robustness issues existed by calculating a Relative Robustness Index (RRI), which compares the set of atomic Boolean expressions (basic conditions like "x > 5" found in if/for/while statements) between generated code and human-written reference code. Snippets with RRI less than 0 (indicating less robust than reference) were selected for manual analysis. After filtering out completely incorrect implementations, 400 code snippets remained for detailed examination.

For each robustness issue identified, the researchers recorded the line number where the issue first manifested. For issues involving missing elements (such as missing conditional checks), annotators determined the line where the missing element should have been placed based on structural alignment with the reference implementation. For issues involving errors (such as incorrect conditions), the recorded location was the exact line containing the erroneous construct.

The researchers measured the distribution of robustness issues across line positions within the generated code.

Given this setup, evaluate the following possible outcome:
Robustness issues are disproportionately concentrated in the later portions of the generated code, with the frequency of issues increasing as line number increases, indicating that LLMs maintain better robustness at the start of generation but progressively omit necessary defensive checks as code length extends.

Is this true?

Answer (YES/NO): NO